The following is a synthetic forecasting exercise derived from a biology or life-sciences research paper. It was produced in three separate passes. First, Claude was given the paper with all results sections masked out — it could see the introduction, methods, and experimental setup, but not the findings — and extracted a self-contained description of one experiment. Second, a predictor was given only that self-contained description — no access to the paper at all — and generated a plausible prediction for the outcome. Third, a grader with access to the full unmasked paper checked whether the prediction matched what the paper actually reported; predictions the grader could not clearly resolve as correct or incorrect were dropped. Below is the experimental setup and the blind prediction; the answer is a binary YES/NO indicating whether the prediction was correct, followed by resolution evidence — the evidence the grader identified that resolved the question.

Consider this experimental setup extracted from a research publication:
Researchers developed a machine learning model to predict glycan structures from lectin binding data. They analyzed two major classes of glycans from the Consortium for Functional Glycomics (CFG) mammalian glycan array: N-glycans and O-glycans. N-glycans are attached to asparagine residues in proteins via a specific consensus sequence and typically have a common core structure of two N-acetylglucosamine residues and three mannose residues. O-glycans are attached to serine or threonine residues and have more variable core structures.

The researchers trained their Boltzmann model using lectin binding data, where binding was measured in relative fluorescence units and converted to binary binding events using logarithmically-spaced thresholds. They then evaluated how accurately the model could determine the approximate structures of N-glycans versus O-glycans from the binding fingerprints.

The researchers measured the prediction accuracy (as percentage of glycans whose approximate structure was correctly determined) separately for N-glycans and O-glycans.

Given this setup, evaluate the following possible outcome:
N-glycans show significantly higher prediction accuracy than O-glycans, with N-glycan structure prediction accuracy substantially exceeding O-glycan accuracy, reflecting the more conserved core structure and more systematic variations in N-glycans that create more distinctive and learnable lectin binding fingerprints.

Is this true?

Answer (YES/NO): NO